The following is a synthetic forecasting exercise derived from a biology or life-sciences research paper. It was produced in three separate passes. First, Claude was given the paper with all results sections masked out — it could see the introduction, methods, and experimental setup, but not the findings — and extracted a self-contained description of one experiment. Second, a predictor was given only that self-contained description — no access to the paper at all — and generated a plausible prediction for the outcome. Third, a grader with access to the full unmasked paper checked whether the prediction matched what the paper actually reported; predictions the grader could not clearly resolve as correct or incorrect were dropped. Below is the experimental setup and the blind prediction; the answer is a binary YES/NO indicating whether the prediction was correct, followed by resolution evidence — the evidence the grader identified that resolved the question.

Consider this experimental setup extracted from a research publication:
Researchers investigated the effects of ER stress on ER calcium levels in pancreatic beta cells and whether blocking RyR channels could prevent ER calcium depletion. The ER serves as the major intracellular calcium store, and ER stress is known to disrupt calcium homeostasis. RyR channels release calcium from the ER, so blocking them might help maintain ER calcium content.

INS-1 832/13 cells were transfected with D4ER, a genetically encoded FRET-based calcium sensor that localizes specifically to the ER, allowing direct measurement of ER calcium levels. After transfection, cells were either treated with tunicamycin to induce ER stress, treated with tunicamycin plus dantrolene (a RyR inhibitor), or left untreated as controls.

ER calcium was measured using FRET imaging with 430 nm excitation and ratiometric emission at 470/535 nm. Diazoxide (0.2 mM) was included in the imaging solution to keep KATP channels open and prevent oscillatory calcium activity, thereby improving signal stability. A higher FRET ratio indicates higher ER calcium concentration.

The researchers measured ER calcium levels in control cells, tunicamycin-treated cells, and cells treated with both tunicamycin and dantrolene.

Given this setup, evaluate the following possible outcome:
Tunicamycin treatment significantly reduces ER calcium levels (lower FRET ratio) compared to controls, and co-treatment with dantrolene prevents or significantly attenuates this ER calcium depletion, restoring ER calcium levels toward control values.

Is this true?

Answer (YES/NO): YES